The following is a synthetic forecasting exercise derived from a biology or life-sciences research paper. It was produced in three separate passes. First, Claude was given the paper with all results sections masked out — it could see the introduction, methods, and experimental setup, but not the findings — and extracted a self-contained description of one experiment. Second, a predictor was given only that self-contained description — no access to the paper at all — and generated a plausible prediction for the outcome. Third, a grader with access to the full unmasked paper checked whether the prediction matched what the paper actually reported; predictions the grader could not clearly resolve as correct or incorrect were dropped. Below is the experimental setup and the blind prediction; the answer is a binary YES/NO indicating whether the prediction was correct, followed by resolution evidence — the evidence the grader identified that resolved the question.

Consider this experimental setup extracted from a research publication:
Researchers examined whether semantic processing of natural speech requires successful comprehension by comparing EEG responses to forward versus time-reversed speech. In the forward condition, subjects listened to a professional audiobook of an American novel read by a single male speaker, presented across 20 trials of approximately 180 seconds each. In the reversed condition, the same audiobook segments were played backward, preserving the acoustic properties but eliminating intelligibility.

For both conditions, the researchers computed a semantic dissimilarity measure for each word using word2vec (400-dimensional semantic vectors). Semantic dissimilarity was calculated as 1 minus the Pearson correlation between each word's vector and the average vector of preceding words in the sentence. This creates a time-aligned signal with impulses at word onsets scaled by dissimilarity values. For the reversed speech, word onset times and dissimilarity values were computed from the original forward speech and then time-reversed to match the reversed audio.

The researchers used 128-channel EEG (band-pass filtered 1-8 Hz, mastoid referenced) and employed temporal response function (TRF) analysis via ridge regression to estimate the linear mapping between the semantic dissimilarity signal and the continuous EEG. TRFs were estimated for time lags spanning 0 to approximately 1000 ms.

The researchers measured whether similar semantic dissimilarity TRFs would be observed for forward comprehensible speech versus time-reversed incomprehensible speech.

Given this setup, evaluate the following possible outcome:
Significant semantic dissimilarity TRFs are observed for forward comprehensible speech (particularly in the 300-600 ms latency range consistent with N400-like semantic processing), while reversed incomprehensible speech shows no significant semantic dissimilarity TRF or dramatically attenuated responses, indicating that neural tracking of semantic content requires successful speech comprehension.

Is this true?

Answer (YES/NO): NO